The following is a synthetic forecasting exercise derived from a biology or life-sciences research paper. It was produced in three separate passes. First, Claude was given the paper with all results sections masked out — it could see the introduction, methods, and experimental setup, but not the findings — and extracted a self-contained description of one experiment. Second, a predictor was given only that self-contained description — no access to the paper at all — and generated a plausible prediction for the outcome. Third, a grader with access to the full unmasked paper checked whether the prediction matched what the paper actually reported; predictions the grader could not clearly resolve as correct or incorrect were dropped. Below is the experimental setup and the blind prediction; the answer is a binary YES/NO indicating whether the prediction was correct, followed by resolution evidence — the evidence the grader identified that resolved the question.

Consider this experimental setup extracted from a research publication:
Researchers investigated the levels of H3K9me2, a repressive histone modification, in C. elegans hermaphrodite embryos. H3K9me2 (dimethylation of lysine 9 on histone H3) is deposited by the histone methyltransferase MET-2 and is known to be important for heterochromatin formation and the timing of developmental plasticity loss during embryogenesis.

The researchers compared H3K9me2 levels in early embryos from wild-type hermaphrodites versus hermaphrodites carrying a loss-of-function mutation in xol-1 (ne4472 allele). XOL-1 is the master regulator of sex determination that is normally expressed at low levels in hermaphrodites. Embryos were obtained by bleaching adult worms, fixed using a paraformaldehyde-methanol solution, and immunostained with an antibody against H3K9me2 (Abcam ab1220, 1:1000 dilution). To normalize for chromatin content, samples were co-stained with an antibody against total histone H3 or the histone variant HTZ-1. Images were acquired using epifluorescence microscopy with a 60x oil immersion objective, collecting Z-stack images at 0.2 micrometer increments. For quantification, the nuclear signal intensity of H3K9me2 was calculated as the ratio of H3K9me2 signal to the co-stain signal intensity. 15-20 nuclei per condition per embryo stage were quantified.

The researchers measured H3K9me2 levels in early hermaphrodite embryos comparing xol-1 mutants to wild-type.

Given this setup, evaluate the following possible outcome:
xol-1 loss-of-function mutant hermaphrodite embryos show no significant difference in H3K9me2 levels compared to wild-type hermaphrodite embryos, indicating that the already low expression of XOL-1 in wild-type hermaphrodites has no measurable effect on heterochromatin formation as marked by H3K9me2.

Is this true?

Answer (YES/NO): NO